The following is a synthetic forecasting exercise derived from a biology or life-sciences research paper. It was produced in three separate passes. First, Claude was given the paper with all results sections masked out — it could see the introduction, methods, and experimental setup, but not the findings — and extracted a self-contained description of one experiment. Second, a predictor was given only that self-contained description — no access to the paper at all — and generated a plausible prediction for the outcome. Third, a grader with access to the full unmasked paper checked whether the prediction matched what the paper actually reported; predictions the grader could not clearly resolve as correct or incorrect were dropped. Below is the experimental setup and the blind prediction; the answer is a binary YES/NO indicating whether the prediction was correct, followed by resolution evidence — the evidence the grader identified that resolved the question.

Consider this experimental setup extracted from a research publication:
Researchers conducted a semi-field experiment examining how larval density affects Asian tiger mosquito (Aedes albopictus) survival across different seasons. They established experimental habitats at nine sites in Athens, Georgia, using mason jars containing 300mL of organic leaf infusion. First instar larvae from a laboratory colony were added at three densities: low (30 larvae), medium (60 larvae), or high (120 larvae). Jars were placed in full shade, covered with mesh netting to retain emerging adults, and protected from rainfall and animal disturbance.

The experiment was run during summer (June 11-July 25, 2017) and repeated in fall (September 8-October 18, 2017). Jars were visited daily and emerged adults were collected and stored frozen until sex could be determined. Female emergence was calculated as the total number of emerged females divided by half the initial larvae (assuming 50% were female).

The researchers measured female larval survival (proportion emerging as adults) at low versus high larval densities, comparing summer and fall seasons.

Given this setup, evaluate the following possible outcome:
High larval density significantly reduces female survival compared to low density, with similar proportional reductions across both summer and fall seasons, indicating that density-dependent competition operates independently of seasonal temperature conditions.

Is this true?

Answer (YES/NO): NO